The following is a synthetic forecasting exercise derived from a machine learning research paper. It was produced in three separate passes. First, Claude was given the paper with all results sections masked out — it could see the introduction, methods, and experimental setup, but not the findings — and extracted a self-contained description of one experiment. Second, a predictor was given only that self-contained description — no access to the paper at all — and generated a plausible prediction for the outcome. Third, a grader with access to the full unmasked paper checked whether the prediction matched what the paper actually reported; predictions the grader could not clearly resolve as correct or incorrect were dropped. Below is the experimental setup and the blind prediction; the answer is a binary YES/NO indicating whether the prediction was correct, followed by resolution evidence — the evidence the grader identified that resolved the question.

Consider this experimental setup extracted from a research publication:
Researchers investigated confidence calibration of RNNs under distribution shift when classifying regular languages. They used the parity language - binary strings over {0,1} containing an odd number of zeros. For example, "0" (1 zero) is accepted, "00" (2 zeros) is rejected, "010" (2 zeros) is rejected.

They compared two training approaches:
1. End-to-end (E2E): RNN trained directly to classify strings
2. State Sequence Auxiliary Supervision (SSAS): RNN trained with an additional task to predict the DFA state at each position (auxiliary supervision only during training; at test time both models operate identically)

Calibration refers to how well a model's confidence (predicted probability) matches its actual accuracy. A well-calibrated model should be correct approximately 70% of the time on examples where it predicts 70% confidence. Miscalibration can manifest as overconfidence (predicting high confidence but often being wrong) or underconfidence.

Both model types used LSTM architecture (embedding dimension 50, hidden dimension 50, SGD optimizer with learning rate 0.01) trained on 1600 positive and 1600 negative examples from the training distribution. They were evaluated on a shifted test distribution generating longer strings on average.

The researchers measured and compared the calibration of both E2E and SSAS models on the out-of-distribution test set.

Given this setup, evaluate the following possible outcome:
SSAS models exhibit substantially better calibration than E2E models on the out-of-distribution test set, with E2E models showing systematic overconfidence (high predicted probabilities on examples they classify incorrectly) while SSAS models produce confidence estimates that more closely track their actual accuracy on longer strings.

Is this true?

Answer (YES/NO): NO